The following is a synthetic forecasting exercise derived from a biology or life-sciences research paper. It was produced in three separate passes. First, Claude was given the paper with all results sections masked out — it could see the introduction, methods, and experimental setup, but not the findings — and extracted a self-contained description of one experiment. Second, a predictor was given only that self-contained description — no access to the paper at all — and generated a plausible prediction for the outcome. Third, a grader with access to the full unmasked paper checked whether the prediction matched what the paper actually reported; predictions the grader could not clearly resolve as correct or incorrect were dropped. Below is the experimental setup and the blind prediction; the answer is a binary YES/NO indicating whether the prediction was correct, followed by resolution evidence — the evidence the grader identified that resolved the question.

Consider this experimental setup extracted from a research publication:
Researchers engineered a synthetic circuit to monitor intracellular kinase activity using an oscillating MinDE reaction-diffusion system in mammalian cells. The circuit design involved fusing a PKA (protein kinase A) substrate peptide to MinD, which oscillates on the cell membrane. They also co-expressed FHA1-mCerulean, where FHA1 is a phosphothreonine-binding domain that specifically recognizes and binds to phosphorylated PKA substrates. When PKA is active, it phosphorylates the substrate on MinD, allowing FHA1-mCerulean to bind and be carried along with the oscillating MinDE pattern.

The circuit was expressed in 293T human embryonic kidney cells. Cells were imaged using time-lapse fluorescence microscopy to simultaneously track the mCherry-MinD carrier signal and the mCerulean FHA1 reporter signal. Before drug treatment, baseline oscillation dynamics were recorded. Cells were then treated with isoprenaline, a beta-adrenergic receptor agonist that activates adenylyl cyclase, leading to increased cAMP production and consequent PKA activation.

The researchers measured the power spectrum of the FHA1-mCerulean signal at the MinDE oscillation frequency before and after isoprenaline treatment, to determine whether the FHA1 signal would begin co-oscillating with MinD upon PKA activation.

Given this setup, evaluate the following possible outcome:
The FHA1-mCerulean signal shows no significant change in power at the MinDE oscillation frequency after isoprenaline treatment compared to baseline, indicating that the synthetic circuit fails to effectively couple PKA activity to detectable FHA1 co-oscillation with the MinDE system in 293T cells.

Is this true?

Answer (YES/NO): NO